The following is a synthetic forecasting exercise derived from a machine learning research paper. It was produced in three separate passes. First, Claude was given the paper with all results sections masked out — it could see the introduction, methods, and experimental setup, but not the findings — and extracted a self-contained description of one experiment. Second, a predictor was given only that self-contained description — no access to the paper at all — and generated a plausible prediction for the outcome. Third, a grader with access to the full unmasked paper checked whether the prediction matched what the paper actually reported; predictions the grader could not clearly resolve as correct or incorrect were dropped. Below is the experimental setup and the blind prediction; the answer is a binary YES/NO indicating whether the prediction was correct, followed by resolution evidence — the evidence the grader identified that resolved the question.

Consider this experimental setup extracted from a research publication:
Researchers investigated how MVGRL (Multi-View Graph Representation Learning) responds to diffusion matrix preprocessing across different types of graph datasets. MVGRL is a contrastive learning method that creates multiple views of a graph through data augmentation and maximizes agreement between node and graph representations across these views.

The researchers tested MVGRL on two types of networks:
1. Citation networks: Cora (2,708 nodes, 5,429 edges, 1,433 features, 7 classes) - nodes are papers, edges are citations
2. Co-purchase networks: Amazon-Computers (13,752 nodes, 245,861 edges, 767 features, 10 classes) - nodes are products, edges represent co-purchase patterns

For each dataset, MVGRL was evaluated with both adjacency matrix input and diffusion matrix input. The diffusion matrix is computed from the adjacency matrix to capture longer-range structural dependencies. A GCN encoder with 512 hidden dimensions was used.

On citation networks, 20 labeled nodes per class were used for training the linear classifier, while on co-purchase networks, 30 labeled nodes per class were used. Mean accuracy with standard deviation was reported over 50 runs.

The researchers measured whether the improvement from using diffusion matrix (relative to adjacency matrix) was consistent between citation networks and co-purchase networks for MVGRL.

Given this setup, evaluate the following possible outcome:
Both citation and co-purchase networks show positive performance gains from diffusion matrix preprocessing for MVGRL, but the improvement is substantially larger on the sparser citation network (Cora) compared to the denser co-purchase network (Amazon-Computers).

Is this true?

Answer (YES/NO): NO